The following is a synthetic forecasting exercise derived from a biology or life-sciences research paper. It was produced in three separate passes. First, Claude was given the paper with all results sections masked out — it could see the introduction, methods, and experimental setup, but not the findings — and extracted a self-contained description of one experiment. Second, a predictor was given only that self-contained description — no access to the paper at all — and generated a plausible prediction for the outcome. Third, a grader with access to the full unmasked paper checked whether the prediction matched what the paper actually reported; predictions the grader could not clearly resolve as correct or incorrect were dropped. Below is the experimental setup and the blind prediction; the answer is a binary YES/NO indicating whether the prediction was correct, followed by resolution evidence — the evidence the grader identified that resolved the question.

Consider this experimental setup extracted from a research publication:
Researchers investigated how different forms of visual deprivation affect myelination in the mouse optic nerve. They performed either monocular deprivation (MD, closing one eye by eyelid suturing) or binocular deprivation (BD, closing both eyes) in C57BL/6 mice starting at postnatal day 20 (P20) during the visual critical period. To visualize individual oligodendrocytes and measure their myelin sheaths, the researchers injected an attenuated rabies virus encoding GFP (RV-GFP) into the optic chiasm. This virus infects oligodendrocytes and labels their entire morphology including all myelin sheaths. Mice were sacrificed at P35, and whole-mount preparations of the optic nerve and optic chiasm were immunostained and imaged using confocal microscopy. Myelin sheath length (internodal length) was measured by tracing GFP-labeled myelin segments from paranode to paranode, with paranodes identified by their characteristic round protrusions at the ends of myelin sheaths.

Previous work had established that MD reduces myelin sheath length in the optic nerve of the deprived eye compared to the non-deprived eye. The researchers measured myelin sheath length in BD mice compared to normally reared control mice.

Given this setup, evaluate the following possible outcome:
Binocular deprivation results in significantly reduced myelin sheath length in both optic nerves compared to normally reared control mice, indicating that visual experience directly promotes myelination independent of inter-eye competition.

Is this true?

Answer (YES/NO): NO